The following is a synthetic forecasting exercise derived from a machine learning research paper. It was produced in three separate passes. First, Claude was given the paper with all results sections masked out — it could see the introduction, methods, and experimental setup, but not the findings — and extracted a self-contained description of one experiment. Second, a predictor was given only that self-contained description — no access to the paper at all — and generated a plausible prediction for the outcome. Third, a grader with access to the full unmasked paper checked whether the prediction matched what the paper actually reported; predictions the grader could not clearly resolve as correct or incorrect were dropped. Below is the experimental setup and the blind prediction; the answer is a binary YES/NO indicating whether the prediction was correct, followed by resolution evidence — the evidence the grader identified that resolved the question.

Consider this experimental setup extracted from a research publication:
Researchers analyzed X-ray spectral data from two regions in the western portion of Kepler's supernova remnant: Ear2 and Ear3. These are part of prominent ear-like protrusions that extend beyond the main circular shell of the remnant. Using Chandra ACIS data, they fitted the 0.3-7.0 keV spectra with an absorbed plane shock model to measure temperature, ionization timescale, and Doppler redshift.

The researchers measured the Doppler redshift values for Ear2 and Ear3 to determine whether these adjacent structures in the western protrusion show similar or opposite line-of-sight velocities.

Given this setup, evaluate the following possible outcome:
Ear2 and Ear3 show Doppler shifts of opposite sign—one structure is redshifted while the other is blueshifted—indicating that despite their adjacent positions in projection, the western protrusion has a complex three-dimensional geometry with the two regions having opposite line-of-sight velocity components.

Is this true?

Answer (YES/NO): YES